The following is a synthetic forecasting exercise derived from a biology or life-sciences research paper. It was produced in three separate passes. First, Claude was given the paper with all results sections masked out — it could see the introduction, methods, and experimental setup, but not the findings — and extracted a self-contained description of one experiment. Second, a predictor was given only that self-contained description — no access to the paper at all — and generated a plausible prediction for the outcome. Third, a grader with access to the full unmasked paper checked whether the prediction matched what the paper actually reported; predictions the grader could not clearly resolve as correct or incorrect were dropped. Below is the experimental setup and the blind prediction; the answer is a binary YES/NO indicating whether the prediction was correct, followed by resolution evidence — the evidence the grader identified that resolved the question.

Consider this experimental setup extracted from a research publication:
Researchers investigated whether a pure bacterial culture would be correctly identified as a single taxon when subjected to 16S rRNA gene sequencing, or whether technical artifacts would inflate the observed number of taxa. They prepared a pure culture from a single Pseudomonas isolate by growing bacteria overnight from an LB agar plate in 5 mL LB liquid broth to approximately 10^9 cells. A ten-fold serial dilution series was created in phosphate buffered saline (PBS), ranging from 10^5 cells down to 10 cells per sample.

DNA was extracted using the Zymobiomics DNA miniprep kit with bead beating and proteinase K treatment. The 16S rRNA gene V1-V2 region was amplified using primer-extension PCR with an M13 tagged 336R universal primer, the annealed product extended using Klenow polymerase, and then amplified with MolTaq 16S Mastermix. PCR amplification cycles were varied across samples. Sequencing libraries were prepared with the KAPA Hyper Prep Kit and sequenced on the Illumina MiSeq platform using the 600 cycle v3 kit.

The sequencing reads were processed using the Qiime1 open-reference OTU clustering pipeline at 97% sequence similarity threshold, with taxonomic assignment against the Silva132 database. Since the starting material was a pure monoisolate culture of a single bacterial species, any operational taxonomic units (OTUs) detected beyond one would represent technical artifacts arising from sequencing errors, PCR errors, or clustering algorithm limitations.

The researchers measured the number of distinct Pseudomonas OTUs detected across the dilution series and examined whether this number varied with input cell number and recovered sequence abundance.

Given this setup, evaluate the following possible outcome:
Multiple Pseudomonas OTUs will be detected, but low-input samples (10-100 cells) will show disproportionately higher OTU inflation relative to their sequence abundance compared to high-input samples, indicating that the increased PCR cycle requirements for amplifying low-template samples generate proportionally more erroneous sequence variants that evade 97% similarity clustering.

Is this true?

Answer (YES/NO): NO